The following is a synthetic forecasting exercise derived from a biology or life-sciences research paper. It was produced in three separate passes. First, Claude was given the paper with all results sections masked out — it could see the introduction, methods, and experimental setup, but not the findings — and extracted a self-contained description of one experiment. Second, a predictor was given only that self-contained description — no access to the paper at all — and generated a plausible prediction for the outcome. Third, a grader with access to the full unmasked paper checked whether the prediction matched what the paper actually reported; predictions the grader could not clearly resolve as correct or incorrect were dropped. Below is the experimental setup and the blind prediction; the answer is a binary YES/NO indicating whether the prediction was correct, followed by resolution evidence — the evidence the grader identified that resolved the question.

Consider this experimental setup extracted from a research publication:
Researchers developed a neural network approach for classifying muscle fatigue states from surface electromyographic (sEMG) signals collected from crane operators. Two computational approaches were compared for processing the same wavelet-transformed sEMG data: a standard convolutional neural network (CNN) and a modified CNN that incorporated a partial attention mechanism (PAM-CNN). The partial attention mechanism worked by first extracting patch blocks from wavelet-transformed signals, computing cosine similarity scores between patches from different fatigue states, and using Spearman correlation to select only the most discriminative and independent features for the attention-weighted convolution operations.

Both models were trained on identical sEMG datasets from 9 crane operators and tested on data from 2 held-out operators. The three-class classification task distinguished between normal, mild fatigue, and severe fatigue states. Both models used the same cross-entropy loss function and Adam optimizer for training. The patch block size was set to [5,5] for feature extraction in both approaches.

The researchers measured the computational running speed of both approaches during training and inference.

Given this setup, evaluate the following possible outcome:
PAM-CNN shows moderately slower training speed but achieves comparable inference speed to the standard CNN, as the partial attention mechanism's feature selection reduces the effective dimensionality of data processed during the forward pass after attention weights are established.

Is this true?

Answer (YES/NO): NO